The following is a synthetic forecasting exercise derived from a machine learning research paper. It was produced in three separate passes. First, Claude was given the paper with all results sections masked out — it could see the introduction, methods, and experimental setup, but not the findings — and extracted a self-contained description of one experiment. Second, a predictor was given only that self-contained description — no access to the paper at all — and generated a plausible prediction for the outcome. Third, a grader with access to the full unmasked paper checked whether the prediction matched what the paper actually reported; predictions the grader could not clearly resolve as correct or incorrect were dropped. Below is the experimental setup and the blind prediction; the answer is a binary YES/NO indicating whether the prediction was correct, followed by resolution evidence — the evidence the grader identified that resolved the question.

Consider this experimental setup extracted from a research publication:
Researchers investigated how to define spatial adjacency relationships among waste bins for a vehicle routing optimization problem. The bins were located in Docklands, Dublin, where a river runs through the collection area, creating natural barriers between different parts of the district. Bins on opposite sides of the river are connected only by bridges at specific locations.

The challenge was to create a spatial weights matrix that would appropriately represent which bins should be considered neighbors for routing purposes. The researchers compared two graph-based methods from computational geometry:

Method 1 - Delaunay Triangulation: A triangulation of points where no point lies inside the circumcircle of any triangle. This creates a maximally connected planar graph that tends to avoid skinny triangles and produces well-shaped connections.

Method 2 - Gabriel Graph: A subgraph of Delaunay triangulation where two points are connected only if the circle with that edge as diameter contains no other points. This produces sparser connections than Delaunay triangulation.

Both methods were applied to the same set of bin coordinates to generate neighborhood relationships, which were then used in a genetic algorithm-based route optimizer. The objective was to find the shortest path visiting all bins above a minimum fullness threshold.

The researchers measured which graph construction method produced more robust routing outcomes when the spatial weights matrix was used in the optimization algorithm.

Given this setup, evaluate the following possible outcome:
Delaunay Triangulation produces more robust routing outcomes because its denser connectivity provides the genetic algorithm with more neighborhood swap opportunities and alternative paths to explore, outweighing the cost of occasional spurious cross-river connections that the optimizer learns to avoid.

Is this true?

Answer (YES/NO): YES